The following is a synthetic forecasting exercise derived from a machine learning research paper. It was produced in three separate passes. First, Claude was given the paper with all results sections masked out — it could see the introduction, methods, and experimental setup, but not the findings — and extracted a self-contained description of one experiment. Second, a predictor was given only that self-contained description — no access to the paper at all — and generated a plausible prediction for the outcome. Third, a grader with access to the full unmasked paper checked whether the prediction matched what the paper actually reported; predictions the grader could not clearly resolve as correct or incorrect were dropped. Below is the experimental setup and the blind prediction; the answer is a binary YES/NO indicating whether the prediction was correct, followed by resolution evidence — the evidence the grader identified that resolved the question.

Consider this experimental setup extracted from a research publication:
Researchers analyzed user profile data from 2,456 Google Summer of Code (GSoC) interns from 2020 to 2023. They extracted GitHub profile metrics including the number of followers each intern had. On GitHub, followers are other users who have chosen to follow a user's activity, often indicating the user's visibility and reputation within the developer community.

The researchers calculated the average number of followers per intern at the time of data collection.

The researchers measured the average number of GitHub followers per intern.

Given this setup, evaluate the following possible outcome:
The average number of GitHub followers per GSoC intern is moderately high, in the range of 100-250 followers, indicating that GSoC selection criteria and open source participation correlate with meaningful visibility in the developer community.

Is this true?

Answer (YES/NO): NO